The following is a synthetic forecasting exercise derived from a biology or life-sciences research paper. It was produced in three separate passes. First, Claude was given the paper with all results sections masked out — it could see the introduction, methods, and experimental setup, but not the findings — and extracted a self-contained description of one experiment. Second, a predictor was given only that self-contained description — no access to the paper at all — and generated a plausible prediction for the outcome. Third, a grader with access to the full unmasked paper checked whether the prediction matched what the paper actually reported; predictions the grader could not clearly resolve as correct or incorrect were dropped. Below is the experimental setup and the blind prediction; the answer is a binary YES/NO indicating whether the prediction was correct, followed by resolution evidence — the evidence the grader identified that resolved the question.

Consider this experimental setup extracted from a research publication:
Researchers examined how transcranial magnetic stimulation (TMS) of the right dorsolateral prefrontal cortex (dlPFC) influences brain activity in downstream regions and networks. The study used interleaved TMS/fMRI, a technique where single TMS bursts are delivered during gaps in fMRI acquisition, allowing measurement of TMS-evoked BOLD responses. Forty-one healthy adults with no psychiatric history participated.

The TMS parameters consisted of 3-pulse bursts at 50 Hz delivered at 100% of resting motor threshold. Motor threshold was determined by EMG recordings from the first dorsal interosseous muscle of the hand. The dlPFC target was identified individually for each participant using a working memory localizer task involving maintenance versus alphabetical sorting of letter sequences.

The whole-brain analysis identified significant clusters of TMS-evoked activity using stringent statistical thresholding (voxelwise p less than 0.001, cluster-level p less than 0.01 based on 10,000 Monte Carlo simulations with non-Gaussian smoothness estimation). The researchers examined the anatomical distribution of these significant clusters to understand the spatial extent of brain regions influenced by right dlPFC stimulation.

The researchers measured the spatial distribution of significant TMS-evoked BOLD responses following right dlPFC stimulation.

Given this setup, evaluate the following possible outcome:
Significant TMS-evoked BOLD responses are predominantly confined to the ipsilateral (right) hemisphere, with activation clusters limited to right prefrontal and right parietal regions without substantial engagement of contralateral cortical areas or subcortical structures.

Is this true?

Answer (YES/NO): NO